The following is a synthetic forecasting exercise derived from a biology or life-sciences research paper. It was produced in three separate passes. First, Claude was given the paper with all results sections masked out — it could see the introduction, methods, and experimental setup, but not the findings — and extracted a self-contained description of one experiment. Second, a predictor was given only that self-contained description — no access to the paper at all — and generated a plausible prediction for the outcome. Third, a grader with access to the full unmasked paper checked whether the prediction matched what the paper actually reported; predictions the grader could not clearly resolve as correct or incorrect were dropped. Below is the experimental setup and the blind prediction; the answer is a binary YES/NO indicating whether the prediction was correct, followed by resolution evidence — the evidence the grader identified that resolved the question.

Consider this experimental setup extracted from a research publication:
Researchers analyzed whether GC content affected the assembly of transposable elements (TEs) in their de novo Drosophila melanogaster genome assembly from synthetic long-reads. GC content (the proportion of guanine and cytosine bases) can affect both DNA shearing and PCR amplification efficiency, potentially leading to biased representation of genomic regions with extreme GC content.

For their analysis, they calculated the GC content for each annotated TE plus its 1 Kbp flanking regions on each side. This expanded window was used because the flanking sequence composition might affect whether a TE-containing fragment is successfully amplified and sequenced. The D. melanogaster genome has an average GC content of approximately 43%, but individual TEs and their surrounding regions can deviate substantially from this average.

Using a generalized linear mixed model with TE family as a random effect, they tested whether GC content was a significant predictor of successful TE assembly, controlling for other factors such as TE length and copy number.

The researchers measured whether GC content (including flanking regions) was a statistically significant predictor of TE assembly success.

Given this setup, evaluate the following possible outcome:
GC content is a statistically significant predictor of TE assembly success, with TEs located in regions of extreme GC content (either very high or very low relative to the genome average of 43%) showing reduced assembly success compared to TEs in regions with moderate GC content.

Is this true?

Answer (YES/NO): NO